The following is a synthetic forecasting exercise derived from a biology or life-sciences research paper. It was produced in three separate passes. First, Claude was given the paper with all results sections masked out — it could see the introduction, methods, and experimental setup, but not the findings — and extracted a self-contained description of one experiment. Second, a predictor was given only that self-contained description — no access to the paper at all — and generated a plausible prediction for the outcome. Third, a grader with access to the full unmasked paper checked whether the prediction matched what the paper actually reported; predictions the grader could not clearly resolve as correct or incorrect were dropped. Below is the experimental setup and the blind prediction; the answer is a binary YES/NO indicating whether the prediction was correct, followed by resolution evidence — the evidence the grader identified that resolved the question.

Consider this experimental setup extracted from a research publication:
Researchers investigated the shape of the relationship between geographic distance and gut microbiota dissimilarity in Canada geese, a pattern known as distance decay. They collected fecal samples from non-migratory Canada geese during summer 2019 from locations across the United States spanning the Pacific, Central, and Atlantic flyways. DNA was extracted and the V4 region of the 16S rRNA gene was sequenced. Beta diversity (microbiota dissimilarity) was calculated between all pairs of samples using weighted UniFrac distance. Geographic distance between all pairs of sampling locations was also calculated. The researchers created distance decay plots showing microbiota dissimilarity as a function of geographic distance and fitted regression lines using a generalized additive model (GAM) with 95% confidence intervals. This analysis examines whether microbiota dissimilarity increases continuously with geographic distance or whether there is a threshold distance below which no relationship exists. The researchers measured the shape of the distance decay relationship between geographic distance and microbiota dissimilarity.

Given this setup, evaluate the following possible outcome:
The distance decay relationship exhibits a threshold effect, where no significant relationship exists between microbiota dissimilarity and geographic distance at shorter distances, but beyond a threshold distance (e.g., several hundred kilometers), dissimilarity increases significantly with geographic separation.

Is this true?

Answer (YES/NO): YES